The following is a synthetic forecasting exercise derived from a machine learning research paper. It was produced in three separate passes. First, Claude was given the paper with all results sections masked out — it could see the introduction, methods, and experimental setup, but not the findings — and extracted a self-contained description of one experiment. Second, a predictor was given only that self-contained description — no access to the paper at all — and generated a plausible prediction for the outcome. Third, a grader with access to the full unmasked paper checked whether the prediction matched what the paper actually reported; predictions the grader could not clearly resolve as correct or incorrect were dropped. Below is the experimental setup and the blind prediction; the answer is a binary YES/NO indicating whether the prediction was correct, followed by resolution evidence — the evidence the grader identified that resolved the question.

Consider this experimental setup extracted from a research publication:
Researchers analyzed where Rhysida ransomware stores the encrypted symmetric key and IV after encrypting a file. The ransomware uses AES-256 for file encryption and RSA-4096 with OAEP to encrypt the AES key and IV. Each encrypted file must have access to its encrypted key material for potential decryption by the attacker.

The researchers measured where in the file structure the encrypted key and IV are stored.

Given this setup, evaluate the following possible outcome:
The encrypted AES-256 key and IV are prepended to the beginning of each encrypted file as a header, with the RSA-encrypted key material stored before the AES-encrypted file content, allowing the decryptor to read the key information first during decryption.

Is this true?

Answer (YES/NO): NO